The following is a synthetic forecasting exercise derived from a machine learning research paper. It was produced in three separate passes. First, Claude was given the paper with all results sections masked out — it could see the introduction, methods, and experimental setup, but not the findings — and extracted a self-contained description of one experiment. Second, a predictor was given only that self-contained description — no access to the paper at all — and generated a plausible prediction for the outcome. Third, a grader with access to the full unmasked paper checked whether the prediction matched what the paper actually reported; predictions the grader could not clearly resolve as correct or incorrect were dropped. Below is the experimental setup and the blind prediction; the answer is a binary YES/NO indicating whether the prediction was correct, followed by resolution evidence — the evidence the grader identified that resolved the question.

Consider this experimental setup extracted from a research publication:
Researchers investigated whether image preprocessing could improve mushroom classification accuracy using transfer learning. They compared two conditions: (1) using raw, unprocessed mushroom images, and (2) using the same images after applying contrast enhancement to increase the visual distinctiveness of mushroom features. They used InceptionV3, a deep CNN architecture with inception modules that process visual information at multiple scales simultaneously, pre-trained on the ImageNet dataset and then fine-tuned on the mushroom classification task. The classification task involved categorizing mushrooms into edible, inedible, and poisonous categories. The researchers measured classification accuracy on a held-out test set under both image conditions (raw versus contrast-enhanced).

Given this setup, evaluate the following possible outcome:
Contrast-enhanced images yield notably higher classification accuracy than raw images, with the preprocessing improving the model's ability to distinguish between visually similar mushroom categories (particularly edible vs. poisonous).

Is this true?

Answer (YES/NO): YES